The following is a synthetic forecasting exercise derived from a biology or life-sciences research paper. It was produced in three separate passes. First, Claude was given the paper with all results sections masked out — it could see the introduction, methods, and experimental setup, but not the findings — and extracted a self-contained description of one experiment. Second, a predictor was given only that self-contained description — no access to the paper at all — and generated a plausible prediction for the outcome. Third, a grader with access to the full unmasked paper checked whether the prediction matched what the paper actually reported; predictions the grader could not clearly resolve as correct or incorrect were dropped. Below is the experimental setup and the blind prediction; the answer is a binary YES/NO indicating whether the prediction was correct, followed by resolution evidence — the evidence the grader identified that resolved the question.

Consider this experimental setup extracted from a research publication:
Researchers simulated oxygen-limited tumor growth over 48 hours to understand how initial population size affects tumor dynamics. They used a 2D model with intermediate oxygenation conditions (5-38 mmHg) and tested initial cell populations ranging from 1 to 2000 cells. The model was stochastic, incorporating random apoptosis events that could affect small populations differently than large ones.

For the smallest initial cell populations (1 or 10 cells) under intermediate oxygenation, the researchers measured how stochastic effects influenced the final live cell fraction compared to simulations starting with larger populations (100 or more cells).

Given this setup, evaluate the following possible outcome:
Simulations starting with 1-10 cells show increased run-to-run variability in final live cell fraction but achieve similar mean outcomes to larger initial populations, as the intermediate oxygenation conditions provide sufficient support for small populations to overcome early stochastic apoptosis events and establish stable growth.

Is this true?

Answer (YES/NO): NO